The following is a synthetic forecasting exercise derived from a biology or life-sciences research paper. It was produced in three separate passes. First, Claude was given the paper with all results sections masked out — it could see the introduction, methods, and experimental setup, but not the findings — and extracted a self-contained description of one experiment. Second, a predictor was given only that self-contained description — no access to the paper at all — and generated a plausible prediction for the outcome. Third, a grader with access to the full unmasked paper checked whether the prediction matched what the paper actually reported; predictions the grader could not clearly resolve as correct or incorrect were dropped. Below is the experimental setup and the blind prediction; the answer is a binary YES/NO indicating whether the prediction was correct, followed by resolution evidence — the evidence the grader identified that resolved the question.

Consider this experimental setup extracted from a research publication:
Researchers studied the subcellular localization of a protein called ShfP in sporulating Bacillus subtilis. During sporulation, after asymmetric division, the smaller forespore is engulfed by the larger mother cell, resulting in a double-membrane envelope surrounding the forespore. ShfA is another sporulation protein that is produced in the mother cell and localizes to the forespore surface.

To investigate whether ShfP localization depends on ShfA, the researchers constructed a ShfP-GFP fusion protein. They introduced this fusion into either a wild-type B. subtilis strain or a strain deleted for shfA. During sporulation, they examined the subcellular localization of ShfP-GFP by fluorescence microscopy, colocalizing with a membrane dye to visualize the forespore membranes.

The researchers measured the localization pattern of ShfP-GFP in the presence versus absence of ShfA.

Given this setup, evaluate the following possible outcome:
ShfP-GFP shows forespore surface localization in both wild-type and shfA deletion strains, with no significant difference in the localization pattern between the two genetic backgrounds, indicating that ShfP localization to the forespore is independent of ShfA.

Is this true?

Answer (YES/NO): YES